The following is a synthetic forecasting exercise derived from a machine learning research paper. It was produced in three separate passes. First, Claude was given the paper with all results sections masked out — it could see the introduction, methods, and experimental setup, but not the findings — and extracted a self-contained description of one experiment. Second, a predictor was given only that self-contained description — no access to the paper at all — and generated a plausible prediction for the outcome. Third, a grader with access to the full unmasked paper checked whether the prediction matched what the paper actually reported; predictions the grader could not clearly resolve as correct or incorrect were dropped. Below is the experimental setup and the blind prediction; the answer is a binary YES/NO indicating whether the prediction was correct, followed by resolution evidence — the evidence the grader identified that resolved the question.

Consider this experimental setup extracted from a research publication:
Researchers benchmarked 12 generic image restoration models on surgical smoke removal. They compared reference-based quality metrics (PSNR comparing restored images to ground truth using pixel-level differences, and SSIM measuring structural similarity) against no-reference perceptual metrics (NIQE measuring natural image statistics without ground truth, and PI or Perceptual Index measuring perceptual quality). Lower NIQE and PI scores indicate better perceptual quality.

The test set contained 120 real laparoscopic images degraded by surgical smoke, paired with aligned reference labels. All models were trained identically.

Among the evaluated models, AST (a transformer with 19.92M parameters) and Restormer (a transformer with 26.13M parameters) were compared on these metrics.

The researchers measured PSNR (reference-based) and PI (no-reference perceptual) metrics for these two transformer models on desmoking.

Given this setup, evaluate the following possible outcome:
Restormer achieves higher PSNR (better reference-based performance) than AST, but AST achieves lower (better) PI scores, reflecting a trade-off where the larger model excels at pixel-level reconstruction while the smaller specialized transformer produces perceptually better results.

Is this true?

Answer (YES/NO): NO